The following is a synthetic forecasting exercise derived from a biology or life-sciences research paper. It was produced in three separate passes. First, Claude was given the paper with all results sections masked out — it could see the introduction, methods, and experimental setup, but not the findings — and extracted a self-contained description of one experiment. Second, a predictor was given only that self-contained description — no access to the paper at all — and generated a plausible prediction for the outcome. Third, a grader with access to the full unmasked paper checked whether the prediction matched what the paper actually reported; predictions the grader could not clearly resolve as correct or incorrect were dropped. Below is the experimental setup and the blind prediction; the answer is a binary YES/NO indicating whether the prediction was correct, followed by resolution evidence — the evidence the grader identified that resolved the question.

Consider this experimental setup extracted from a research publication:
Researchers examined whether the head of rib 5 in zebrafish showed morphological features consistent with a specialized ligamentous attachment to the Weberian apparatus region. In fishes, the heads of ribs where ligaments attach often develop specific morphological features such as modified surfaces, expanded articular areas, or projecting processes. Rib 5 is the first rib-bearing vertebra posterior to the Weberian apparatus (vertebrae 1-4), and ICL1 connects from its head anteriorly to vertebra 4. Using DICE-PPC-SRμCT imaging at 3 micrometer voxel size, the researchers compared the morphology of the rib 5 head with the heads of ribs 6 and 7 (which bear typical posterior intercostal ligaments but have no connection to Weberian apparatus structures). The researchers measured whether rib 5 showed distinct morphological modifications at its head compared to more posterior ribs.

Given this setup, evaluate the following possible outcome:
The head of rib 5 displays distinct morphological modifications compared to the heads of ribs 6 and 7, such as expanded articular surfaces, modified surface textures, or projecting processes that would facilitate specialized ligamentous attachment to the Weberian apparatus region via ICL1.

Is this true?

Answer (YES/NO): YES